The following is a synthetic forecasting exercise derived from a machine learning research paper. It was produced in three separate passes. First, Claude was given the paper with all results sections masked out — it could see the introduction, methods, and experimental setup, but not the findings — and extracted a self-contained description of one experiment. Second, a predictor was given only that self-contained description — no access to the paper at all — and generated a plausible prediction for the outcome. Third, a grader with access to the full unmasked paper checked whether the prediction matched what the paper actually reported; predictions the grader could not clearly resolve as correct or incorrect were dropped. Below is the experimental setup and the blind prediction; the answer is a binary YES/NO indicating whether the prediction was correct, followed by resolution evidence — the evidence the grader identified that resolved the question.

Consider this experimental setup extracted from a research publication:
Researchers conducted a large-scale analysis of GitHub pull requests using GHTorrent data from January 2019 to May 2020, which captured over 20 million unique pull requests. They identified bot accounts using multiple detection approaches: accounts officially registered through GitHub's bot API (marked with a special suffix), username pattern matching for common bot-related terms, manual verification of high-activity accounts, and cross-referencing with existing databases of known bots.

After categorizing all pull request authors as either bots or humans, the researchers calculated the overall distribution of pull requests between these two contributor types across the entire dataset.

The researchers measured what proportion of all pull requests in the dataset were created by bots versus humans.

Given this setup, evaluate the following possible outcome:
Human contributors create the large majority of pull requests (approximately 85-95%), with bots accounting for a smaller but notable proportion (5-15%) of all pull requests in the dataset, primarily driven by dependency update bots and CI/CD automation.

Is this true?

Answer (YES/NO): NO